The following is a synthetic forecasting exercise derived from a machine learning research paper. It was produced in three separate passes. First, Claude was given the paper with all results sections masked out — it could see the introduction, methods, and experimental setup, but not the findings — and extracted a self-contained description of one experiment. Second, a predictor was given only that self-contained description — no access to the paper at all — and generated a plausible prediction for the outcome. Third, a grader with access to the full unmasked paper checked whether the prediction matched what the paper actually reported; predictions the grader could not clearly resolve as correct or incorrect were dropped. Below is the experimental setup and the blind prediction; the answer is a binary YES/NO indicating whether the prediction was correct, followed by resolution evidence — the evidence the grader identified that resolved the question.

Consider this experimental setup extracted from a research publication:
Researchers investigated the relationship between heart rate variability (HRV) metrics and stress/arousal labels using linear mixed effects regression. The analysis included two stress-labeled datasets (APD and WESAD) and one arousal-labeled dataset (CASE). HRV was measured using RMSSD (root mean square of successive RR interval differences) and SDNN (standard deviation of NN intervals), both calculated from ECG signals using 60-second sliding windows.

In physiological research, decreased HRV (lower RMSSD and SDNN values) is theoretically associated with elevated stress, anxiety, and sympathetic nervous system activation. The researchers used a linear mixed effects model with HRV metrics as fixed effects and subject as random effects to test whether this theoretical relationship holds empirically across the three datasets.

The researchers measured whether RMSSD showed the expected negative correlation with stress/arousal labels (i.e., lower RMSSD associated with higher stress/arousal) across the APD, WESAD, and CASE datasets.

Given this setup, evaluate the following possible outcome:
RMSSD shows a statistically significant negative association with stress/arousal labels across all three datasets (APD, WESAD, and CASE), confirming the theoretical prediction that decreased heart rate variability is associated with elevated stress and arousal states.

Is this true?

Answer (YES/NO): NO